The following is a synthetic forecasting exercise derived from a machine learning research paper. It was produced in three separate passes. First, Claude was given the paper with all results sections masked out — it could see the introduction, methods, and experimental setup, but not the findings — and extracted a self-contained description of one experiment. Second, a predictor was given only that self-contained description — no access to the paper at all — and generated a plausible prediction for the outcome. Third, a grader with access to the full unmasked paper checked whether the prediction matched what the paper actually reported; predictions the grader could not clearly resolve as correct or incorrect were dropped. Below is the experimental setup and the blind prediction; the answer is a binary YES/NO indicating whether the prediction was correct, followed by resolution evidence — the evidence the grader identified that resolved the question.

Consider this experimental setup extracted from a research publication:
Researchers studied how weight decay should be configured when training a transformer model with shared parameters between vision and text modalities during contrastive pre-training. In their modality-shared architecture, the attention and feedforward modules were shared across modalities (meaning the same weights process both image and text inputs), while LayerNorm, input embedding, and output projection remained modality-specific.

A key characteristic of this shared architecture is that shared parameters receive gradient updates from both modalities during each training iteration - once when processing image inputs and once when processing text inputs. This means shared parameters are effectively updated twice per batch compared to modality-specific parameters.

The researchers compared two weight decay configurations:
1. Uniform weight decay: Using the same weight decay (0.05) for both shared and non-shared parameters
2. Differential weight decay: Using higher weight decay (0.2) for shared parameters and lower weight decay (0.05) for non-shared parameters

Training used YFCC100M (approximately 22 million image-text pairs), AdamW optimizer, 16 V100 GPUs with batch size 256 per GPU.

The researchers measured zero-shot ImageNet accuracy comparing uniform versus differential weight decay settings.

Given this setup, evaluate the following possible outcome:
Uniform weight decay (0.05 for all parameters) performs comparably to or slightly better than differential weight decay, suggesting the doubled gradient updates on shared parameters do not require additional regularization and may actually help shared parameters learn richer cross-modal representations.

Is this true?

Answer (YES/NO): NO